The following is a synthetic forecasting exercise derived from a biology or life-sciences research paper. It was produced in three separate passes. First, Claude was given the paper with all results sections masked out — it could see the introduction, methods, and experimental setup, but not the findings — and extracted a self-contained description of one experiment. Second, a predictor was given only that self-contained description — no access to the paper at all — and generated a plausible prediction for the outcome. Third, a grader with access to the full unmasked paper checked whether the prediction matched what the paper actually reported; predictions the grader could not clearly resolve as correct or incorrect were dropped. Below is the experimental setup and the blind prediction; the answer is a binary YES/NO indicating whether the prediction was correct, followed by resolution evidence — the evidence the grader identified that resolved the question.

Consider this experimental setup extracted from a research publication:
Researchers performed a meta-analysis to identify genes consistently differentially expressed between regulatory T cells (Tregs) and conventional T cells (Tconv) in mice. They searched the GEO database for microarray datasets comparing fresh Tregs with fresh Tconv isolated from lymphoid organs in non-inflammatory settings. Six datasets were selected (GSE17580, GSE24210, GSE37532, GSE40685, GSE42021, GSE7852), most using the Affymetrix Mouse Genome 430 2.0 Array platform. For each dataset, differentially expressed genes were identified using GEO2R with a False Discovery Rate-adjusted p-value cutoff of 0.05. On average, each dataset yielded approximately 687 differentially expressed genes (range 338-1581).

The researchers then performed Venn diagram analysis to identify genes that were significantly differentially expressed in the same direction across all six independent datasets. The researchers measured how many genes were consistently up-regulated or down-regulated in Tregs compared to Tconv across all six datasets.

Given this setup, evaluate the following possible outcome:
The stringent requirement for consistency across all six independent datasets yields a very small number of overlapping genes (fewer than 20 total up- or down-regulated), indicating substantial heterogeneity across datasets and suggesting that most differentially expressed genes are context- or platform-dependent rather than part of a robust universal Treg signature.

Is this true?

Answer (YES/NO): NO